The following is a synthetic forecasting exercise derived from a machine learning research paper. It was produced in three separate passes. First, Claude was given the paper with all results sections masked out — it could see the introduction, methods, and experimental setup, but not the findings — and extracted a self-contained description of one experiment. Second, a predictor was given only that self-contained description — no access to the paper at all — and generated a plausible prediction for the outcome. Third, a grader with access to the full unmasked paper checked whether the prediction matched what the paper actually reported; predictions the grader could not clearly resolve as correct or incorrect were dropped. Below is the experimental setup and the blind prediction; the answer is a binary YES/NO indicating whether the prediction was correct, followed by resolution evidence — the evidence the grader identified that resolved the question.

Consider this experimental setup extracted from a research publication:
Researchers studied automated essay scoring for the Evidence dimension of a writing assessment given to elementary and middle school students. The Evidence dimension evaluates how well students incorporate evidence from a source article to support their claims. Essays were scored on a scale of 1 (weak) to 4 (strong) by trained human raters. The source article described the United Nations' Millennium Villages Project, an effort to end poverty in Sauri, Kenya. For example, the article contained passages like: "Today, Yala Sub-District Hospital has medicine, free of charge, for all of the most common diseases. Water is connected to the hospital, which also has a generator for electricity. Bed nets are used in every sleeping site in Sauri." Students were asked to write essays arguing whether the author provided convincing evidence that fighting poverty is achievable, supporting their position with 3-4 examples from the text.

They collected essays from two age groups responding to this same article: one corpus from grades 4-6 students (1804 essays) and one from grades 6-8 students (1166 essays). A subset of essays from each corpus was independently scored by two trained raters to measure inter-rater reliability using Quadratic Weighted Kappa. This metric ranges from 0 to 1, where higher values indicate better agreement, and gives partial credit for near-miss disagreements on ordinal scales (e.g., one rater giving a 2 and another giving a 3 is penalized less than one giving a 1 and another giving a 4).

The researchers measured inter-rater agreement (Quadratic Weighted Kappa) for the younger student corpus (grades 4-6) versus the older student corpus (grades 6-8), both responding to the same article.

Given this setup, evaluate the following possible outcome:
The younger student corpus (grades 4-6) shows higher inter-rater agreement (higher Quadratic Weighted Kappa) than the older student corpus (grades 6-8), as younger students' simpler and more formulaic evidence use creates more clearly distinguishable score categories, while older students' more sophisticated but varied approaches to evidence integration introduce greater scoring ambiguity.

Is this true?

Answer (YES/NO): YES